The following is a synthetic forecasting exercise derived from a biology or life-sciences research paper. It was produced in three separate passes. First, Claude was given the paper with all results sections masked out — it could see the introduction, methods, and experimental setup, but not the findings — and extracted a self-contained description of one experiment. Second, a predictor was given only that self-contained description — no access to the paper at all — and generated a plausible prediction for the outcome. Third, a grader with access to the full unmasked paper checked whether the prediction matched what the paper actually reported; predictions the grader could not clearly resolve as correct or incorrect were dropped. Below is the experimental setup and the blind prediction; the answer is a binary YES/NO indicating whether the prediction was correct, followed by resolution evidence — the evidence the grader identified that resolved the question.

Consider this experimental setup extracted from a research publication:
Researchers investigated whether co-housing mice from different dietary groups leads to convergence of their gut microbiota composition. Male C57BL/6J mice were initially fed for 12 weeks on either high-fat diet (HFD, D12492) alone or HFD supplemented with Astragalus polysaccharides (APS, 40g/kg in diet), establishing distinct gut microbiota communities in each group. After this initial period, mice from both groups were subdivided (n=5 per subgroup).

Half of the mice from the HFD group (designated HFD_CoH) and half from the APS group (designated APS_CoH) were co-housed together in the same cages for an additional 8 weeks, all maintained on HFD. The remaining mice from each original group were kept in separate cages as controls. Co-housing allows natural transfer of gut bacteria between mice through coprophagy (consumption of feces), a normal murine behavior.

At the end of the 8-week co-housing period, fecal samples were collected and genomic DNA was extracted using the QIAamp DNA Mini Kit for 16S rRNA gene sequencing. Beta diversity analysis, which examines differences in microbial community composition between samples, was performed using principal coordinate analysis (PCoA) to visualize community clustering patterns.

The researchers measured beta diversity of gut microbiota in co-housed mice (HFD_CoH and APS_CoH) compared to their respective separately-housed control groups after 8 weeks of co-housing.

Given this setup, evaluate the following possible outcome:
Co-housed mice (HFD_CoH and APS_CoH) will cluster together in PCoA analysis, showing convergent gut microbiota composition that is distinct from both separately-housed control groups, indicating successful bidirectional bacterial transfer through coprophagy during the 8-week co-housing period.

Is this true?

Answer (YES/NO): NO